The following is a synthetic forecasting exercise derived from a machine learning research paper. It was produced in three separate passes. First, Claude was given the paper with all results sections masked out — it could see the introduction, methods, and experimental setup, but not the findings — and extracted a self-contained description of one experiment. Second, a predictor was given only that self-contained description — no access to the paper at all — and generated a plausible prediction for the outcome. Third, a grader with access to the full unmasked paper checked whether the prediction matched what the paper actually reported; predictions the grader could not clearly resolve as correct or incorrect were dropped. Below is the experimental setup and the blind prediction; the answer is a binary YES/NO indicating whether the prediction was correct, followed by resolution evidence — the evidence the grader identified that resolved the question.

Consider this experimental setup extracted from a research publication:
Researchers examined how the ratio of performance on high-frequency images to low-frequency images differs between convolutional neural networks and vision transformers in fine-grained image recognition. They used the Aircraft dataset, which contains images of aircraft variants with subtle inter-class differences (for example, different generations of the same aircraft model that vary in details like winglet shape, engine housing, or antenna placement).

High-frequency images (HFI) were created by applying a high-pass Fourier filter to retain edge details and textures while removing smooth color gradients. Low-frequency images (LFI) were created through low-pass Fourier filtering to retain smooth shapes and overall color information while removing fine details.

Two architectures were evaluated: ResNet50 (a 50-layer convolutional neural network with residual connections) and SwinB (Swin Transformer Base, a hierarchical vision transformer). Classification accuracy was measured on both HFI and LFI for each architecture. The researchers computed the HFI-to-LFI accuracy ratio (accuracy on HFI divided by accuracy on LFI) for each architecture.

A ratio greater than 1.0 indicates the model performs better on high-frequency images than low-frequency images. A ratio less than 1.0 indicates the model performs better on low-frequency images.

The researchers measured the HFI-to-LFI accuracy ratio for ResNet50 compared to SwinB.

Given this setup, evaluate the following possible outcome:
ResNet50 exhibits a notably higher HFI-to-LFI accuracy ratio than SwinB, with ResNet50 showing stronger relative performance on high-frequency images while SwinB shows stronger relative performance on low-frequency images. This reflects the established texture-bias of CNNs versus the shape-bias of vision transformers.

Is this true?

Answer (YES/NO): YES